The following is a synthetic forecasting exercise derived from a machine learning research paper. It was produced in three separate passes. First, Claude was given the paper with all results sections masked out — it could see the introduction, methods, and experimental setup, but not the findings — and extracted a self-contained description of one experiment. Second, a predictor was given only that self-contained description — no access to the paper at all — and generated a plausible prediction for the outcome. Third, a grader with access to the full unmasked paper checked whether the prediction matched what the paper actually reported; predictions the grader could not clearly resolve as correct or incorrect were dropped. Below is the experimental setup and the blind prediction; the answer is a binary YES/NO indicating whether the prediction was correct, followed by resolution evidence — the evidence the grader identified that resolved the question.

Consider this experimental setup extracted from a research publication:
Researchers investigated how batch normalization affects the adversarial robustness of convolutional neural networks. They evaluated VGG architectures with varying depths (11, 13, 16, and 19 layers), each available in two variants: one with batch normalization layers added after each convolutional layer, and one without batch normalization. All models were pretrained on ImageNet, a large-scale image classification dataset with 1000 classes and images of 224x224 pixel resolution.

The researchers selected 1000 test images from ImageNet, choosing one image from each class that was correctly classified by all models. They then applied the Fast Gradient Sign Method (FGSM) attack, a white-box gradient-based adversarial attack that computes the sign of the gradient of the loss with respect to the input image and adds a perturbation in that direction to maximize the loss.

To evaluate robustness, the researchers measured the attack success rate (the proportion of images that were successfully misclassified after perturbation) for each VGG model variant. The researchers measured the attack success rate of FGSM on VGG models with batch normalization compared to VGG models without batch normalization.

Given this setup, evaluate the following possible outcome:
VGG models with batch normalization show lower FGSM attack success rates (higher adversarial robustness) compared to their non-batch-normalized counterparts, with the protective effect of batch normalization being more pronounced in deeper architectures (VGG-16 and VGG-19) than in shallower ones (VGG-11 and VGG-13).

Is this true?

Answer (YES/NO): NO